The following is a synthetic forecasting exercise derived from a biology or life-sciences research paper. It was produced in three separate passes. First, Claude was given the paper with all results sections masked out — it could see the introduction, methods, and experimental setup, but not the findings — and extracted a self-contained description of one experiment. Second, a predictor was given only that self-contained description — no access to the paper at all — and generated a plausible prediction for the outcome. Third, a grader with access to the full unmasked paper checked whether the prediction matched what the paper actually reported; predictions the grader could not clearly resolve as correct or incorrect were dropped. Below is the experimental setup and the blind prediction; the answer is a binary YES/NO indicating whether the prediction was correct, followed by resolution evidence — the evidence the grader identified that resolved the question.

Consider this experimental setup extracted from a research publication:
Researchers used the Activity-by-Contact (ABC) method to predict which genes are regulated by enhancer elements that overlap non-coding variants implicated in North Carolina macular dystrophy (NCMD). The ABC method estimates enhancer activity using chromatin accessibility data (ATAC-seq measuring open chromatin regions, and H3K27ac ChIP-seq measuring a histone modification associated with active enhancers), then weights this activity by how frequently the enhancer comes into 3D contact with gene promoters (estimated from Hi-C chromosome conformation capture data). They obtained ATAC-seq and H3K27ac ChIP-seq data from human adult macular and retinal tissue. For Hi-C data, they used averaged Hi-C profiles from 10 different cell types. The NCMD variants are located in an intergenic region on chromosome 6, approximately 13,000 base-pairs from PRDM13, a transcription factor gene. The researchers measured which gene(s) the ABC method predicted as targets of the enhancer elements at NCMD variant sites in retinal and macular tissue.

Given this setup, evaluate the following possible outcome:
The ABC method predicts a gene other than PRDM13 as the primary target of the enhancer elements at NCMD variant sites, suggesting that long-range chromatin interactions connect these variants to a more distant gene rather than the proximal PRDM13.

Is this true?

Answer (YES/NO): NO